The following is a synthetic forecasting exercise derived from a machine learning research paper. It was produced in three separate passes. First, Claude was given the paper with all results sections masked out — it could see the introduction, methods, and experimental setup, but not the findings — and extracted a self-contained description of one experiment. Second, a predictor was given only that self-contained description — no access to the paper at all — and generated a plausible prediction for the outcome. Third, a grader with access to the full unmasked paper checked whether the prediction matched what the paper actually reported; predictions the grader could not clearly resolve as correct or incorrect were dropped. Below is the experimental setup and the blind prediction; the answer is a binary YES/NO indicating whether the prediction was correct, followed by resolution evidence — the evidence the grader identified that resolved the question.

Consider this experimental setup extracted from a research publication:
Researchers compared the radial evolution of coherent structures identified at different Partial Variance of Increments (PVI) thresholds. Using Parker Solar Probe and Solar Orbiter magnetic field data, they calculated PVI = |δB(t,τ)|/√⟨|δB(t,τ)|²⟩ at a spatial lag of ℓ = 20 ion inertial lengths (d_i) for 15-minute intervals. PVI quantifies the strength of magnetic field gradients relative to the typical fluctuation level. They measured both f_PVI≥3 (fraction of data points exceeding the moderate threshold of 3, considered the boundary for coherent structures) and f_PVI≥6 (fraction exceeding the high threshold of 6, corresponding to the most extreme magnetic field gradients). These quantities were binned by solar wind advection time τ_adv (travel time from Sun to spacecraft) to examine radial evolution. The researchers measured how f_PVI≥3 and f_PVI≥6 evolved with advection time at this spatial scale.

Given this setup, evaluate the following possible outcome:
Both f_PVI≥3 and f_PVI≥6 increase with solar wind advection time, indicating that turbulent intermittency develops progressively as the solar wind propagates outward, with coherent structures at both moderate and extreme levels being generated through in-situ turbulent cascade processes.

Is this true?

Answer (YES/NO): NO